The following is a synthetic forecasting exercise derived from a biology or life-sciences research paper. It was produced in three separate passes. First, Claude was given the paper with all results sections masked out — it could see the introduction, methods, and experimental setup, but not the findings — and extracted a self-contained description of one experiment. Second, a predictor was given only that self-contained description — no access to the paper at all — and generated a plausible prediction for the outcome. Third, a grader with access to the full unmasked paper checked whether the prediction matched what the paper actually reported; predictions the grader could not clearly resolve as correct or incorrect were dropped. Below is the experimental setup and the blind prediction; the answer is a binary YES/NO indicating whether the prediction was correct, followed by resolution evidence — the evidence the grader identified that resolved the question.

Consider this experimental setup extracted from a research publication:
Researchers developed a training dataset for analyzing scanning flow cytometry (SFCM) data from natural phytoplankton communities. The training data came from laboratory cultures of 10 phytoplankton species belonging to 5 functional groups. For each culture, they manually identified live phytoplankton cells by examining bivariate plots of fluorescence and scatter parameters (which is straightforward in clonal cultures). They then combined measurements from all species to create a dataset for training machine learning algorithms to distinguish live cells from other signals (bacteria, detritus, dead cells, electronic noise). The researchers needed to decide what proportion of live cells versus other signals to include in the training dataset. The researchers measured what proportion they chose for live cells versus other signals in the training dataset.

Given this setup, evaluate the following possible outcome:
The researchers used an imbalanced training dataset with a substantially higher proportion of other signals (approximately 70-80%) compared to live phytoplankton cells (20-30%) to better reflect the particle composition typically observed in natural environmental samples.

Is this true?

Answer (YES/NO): NO